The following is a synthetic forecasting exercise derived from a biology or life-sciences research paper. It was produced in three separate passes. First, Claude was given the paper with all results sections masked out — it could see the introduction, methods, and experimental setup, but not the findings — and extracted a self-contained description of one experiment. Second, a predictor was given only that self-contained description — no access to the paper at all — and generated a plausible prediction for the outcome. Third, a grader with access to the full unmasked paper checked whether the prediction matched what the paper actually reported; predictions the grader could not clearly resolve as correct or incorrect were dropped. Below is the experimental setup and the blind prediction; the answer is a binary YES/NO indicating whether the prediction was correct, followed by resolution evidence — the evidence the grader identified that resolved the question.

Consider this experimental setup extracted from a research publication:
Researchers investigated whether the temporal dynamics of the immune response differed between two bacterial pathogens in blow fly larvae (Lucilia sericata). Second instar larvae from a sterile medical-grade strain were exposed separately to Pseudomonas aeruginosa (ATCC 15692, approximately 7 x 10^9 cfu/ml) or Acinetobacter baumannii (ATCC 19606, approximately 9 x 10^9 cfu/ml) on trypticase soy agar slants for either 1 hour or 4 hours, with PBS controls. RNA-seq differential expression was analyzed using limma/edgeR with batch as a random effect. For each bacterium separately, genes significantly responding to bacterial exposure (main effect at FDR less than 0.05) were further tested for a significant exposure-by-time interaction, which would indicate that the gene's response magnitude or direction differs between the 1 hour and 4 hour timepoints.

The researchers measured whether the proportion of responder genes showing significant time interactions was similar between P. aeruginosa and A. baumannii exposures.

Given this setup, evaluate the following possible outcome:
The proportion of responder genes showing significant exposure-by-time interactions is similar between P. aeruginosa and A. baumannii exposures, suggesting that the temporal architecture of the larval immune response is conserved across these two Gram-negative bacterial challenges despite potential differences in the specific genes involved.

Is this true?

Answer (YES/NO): NO